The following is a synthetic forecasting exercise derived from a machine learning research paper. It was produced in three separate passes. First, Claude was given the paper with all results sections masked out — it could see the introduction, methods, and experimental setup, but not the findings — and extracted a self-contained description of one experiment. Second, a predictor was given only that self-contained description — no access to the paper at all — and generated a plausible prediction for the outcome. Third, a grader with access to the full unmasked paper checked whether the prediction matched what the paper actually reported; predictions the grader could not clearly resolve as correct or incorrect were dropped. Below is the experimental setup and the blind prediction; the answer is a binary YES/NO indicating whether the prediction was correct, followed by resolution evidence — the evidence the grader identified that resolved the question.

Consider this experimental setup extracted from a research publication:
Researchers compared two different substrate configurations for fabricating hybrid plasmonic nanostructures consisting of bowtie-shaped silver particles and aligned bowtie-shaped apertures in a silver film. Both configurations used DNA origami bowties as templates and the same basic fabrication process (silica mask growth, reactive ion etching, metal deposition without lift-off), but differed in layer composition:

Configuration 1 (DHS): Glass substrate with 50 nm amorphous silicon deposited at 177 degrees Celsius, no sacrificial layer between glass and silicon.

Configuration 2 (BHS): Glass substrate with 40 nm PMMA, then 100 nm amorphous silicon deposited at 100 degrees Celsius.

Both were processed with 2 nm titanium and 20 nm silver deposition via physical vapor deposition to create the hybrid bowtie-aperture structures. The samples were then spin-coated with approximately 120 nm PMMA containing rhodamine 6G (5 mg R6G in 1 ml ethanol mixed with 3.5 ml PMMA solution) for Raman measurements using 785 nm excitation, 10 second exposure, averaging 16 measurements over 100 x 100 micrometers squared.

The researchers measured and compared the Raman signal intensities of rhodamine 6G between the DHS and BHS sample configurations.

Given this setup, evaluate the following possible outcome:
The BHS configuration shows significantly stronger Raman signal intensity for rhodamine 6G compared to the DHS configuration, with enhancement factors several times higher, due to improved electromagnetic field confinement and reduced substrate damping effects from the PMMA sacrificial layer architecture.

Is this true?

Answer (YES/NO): NO